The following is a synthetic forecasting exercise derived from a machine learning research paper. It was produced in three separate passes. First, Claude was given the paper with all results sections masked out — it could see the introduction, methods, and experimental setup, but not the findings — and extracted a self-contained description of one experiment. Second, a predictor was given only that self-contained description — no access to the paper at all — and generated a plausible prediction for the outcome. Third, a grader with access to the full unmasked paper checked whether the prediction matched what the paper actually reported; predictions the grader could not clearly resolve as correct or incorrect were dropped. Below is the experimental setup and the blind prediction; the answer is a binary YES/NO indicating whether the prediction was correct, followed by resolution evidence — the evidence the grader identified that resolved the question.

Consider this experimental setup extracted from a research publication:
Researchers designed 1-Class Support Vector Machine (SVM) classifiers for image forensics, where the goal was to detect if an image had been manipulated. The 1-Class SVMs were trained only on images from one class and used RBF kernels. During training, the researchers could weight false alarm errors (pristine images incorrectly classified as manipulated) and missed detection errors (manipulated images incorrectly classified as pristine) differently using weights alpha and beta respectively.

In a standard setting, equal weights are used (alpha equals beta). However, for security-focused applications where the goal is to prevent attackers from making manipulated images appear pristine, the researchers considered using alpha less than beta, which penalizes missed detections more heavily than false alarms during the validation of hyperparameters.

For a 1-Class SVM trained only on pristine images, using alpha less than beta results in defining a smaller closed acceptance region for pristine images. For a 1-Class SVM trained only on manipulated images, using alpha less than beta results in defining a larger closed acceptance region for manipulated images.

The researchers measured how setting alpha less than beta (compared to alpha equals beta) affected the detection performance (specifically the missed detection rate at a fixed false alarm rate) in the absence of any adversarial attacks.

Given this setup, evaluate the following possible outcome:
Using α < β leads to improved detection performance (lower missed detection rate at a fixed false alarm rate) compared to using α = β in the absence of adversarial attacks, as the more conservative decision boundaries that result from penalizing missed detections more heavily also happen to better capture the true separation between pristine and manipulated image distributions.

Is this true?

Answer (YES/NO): NO